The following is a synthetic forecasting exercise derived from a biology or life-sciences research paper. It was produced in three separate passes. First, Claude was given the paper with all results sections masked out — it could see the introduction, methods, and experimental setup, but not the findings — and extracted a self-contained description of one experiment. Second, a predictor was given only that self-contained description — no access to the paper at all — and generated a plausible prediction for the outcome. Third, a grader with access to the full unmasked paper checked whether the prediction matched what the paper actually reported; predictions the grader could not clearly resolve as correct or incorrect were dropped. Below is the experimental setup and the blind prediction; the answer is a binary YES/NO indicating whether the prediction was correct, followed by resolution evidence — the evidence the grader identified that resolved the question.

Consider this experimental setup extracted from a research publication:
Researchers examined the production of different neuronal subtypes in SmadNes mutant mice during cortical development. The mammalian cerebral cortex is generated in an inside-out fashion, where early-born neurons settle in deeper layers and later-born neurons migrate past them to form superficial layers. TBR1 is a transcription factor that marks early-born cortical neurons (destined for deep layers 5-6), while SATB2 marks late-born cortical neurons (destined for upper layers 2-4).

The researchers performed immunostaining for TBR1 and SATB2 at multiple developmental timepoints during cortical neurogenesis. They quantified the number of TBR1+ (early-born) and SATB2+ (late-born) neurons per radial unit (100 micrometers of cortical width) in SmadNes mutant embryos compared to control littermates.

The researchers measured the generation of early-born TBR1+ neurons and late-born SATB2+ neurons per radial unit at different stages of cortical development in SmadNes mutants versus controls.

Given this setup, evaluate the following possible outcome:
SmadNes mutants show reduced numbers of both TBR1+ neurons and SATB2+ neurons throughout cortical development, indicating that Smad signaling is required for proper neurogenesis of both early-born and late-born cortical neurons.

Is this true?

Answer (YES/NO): NO